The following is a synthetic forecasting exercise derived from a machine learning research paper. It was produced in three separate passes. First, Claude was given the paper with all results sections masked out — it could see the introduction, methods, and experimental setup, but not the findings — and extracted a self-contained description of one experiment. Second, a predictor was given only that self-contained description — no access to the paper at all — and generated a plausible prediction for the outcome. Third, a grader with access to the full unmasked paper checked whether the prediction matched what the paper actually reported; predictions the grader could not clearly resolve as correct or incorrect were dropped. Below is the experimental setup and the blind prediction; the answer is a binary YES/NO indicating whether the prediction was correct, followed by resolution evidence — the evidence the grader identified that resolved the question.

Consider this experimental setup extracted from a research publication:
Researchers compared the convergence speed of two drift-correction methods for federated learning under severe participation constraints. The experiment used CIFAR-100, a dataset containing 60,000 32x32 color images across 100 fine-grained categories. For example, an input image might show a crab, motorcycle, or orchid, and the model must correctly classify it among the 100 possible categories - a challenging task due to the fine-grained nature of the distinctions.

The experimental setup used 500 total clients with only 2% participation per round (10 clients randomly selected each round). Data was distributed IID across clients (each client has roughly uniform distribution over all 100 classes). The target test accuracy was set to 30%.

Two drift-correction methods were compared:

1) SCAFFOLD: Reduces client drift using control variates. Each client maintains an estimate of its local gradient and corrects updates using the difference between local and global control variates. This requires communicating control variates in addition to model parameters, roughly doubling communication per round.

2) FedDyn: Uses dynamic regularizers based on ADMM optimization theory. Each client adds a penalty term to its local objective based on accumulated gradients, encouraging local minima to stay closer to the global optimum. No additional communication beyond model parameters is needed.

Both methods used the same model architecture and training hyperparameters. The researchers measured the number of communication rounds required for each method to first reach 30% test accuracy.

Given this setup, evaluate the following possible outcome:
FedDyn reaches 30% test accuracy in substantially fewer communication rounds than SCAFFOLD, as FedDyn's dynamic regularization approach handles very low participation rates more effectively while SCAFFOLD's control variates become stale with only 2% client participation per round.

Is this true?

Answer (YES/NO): YES